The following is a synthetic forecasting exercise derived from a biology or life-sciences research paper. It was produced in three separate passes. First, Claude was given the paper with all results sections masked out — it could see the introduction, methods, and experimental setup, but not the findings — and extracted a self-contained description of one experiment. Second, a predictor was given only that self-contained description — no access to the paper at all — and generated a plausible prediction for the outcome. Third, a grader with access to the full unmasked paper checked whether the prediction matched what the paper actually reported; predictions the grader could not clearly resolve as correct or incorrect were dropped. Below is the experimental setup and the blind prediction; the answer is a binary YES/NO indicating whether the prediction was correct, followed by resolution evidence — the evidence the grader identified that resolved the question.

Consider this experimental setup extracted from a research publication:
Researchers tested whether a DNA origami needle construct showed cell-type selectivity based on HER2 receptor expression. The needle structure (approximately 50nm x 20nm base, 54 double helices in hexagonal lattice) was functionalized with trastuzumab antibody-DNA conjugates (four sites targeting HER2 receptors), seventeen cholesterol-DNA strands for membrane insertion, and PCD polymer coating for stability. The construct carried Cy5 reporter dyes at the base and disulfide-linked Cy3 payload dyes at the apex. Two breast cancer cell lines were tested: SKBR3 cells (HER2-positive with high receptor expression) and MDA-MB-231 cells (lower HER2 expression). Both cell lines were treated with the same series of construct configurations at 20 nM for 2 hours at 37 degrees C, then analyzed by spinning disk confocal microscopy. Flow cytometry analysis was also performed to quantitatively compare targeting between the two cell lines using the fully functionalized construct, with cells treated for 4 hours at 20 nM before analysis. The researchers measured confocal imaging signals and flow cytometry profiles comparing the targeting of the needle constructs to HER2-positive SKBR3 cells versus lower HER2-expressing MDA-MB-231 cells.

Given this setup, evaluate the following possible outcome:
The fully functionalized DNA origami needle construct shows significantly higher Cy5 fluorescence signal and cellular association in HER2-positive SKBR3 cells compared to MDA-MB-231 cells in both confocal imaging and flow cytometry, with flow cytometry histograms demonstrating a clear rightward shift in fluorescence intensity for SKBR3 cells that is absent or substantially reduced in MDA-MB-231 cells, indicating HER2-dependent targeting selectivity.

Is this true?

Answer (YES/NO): YES